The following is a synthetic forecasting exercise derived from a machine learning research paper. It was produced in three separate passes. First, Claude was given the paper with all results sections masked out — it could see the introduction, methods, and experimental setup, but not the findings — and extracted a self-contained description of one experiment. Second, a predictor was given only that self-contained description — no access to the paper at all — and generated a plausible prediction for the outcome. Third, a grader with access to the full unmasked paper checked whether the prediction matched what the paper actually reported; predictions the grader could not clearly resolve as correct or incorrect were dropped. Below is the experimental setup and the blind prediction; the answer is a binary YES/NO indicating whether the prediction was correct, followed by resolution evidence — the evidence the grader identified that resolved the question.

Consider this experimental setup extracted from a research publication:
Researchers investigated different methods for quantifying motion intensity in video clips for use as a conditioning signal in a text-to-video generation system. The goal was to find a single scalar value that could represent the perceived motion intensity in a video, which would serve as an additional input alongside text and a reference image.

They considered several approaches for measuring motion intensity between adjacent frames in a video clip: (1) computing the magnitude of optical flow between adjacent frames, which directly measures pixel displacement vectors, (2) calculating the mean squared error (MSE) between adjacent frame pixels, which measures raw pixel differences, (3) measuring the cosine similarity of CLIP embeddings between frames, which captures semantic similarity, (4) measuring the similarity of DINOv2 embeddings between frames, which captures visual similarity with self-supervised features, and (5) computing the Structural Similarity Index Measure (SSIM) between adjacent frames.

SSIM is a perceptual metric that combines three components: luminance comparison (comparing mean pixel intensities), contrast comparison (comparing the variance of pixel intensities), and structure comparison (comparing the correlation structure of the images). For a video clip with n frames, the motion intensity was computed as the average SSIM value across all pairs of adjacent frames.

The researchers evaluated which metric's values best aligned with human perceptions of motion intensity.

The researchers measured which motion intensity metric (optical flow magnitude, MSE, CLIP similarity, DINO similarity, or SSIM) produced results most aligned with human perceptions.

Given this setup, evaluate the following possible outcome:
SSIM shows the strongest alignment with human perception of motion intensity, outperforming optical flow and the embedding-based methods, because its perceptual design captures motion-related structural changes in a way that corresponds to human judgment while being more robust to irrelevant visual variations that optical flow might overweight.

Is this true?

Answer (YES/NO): YES